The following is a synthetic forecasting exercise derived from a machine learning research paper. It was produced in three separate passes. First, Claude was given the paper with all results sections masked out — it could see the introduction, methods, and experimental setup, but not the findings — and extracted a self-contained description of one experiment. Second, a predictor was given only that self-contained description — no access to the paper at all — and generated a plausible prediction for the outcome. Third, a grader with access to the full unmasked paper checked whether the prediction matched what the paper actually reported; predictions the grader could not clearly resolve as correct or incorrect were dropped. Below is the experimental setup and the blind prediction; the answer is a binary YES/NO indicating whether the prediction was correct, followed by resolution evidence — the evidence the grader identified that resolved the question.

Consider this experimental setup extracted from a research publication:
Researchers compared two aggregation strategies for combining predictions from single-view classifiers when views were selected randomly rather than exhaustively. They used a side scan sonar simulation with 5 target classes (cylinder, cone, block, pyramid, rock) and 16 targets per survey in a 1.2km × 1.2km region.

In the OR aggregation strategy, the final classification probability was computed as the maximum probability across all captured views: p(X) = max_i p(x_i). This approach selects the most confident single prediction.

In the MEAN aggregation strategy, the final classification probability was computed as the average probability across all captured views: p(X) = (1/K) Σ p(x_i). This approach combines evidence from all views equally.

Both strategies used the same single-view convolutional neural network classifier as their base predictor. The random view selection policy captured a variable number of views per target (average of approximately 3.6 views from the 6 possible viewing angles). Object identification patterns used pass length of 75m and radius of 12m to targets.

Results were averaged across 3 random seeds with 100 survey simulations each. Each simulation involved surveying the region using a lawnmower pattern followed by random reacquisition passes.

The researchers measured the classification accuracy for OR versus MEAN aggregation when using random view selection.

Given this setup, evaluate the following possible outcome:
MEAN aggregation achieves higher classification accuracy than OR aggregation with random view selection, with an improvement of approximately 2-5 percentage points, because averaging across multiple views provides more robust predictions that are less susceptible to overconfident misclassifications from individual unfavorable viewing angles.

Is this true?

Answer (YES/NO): NO